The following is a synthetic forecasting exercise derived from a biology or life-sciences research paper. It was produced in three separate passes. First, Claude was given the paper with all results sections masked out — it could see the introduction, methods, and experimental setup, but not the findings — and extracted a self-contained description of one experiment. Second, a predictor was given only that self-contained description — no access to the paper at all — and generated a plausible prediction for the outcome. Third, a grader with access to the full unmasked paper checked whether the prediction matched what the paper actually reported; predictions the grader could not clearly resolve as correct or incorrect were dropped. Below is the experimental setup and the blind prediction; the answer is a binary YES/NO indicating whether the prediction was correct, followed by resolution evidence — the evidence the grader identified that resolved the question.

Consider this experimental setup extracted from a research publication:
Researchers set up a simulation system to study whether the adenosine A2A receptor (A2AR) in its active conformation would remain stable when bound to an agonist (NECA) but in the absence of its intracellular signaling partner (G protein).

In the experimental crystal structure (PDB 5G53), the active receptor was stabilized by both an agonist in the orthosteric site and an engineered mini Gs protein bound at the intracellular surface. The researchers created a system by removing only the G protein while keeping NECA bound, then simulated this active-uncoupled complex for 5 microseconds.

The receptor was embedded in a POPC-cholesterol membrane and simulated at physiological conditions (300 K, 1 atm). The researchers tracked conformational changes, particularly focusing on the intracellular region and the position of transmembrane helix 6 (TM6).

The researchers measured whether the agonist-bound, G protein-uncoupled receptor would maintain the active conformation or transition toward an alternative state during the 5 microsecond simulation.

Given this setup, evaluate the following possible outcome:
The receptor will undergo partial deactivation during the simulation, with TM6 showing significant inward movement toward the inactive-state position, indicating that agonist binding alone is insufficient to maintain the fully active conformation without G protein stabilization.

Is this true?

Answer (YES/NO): NO